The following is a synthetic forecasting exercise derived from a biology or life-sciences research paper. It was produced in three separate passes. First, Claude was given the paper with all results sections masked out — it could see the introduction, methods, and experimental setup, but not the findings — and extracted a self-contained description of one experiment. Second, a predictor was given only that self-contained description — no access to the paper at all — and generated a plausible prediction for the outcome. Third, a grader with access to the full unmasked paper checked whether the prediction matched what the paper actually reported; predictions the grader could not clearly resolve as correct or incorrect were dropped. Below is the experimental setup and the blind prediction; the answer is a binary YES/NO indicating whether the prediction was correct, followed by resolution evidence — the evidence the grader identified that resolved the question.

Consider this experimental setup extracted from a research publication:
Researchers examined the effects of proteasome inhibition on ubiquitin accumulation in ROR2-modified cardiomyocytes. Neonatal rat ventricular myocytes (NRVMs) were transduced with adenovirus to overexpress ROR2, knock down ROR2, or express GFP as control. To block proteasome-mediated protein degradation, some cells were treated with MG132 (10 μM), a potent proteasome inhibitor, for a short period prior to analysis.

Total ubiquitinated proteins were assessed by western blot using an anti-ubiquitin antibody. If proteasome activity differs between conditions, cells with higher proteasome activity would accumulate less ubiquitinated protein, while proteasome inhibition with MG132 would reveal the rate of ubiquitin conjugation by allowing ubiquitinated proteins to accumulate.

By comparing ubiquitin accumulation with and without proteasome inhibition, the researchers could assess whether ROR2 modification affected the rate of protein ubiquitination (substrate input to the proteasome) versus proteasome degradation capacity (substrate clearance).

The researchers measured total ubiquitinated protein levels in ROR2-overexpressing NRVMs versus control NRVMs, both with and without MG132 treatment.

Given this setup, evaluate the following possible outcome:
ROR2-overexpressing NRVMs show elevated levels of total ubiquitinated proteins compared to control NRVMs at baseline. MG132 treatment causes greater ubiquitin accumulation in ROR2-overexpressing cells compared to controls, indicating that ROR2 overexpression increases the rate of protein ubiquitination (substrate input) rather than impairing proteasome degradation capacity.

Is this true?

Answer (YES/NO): NO